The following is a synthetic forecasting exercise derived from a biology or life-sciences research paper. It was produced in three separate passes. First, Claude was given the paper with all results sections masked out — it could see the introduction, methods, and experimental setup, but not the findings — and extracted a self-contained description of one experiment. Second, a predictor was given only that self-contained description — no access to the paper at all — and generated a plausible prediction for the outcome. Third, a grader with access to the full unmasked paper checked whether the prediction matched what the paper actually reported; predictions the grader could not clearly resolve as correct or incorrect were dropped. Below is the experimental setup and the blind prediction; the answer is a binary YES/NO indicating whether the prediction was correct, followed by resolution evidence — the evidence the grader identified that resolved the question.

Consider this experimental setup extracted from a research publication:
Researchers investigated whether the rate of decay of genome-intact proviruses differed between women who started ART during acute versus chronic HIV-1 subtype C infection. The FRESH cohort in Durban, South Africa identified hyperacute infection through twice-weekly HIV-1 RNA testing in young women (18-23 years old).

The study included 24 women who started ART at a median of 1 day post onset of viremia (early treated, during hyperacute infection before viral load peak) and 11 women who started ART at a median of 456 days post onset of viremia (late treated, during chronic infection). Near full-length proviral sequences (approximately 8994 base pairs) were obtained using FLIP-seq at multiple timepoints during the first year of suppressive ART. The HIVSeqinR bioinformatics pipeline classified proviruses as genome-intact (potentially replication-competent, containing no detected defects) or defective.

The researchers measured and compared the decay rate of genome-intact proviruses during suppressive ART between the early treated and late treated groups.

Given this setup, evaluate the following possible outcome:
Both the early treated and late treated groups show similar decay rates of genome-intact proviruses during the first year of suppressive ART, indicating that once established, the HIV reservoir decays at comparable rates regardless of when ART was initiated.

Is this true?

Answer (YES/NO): NO